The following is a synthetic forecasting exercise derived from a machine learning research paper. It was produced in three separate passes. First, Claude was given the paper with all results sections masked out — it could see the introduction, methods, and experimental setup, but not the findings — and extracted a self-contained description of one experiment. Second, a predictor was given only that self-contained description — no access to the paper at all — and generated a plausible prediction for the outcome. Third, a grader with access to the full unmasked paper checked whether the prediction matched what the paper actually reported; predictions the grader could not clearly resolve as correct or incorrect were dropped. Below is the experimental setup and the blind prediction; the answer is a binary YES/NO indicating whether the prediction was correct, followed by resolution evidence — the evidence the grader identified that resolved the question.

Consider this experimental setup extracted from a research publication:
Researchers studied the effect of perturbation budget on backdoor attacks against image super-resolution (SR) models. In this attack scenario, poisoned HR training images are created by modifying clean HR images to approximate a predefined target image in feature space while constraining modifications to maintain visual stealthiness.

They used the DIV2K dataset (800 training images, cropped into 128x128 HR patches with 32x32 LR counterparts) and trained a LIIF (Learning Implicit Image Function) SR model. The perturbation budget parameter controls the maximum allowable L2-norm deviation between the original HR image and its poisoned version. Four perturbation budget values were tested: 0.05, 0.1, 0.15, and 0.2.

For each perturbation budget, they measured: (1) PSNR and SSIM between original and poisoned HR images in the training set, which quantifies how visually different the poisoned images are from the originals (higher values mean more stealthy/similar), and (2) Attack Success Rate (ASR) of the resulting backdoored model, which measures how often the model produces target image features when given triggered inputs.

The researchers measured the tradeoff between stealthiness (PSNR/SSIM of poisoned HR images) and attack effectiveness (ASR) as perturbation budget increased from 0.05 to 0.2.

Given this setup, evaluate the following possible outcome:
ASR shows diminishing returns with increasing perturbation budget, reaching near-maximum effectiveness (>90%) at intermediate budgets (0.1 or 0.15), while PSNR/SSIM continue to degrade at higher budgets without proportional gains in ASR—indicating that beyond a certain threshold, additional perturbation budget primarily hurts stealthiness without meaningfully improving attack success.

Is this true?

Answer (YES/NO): NO